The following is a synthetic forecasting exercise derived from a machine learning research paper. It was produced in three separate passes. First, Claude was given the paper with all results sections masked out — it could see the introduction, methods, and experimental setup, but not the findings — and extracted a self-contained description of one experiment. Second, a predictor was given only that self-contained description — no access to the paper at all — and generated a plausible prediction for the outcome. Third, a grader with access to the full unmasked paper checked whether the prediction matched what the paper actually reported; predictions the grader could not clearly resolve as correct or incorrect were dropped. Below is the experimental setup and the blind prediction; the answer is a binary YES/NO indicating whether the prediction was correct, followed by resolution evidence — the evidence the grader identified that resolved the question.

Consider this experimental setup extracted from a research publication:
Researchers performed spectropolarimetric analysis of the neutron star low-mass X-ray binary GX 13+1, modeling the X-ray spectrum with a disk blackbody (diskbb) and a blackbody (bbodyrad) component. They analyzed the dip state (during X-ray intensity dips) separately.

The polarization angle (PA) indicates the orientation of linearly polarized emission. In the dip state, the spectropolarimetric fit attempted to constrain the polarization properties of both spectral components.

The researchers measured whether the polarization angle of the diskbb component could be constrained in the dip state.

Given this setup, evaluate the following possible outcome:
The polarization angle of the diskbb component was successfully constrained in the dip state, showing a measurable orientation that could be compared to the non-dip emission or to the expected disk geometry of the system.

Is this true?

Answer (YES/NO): NO